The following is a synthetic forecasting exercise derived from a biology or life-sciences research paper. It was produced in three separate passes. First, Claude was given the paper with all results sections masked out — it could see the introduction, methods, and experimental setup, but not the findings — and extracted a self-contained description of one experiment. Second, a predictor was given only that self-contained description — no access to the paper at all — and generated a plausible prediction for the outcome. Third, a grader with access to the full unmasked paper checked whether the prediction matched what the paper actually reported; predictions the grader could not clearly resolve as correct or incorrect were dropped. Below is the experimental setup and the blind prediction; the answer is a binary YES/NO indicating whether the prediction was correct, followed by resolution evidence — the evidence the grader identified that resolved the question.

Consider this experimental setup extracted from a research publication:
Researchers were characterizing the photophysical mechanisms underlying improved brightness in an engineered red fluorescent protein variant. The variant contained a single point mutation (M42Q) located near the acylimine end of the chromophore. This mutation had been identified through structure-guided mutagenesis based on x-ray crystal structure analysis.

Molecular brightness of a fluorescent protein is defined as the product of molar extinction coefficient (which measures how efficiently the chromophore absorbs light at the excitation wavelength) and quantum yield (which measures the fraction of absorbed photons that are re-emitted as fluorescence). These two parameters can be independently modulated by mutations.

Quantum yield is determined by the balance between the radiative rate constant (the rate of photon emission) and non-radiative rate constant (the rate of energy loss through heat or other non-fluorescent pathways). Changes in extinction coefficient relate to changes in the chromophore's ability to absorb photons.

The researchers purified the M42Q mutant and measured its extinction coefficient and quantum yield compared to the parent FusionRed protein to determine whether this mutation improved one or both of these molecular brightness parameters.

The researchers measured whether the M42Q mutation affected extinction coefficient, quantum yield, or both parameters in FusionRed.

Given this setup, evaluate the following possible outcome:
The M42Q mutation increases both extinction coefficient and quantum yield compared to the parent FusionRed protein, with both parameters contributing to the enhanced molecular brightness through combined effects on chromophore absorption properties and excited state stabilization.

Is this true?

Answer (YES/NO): YES